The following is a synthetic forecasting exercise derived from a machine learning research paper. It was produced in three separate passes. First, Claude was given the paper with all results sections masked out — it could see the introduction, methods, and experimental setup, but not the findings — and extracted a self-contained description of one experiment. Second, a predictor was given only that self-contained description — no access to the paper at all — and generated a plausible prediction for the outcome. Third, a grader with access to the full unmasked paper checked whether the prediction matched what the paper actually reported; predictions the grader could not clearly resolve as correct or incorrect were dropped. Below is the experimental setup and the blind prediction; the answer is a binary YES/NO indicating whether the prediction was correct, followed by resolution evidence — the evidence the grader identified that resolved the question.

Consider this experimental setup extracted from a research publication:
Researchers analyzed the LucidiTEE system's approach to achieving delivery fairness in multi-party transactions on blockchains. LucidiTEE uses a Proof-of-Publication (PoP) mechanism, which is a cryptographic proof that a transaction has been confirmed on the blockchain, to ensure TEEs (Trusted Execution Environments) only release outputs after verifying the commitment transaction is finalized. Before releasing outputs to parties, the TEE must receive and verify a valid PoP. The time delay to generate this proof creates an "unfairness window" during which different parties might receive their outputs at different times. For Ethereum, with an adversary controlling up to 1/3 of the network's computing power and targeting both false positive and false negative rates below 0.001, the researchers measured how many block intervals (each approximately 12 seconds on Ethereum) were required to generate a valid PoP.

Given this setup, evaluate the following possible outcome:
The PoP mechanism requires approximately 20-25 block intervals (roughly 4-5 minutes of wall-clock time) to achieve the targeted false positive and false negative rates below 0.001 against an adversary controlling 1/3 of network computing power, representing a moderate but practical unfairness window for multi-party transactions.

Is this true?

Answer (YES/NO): NO